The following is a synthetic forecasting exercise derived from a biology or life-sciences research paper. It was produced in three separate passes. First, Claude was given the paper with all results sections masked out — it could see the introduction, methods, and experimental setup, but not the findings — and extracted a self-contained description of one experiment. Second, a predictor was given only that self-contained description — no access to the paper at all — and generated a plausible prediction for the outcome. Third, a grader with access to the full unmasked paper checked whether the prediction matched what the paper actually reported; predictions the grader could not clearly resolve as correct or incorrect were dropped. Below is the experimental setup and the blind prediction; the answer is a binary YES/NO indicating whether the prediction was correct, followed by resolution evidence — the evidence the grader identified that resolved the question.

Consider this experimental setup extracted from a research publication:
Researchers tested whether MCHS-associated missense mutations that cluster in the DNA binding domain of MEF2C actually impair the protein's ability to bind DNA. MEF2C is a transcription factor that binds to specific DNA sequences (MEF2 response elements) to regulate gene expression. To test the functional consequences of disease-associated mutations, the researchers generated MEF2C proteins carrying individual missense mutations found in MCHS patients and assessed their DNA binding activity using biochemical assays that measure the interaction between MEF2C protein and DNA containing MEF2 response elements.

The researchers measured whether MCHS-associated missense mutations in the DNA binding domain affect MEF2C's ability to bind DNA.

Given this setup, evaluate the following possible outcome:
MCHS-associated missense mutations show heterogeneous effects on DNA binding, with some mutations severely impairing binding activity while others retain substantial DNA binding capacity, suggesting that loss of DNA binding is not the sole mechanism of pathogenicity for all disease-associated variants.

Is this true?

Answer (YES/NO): NO